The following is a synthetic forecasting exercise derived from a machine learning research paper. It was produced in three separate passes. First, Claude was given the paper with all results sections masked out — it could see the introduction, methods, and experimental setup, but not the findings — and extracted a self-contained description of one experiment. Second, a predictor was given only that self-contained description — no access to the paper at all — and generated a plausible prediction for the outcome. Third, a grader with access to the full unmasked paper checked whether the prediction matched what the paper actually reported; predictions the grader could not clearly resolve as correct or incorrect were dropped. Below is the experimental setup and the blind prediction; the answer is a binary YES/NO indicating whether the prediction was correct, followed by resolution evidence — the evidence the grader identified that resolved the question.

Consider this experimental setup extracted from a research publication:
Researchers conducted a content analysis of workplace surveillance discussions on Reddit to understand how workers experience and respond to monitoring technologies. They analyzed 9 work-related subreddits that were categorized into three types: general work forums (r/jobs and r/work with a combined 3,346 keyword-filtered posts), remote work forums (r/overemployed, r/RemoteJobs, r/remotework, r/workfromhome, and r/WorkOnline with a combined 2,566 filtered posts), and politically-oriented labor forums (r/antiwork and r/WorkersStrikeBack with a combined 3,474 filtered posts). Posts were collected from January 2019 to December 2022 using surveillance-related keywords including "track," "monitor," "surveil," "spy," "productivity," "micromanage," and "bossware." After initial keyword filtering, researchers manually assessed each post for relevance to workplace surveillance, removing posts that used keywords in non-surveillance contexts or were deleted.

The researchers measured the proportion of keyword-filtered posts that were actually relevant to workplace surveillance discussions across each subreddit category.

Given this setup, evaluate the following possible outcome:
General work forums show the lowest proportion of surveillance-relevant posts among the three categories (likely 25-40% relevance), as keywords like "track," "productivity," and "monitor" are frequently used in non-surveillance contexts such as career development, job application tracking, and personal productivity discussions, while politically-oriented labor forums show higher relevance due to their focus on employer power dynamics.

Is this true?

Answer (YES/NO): NO